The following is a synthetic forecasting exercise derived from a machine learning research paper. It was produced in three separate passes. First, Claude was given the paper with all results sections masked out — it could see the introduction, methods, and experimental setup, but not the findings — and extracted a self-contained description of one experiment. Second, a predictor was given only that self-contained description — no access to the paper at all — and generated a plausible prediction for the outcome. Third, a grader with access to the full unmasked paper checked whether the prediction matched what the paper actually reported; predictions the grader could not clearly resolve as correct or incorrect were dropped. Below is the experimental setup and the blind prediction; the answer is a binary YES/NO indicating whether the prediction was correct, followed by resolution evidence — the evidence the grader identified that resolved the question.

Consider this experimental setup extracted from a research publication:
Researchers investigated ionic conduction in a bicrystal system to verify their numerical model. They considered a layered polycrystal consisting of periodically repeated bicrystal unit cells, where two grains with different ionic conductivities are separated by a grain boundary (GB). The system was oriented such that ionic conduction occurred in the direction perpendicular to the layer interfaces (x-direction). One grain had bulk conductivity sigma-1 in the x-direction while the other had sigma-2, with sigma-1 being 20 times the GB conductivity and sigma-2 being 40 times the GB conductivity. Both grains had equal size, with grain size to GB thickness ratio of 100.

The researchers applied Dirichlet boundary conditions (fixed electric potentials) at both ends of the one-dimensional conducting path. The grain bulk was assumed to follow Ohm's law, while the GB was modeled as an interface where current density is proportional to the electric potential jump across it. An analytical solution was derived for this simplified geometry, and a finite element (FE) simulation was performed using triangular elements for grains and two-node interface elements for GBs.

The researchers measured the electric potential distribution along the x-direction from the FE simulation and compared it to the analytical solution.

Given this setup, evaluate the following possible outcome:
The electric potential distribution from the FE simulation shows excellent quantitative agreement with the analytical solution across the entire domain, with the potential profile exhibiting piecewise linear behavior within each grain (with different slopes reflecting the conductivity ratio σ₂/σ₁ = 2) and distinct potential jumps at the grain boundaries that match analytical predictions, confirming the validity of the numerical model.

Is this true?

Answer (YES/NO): YES